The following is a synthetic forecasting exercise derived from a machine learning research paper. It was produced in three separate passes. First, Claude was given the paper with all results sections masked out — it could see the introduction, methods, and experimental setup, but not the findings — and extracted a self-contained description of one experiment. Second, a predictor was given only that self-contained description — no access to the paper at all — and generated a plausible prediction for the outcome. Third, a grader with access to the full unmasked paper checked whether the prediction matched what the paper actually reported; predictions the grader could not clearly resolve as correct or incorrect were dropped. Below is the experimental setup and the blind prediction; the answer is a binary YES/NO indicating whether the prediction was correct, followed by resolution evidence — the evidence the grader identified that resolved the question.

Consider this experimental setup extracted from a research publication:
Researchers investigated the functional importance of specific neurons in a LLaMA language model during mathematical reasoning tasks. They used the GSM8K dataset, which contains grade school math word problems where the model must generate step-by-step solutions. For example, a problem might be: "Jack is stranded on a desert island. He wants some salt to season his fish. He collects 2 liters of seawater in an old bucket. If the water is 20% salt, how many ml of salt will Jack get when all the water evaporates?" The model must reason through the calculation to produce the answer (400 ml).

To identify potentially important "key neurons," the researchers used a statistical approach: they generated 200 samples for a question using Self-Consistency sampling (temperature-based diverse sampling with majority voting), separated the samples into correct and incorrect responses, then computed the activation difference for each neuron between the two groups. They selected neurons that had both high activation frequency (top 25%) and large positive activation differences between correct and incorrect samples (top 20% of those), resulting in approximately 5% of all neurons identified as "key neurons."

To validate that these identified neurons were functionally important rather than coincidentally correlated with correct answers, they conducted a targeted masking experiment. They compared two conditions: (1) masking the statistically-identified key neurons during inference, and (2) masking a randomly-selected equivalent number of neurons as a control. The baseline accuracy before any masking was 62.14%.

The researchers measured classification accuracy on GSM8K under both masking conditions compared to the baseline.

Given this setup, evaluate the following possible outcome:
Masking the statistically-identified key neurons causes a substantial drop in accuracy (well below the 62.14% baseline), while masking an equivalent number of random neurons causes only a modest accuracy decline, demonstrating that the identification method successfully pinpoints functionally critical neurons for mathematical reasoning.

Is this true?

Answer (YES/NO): NO